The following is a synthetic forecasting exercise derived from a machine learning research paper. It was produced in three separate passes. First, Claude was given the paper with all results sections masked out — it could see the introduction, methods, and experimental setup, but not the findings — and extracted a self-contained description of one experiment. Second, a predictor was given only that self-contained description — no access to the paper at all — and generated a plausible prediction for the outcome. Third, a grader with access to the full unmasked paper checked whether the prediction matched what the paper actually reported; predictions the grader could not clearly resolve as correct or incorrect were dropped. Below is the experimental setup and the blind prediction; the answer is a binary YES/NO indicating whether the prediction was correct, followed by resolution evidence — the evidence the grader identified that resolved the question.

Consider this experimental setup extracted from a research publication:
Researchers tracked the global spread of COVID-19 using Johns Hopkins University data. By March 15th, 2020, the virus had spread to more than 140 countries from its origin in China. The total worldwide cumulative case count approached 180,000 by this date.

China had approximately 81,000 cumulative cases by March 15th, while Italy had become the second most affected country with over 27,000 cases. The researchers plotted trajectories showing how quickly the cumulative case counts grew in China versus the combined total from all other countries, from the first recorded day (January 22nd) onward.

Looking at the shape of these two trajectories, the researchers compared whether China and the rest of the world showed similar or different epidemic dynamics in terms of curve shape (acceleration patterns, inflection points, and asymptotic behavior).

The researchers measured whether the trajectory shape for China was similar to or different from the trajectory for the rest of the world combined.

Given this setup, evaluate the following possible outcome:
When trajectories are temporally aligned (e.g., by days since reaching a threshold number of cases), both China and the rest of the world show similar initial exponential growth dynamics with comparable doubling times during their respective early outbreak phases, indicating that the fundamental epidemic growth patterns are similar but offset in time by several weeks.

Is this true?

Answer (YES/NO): NO